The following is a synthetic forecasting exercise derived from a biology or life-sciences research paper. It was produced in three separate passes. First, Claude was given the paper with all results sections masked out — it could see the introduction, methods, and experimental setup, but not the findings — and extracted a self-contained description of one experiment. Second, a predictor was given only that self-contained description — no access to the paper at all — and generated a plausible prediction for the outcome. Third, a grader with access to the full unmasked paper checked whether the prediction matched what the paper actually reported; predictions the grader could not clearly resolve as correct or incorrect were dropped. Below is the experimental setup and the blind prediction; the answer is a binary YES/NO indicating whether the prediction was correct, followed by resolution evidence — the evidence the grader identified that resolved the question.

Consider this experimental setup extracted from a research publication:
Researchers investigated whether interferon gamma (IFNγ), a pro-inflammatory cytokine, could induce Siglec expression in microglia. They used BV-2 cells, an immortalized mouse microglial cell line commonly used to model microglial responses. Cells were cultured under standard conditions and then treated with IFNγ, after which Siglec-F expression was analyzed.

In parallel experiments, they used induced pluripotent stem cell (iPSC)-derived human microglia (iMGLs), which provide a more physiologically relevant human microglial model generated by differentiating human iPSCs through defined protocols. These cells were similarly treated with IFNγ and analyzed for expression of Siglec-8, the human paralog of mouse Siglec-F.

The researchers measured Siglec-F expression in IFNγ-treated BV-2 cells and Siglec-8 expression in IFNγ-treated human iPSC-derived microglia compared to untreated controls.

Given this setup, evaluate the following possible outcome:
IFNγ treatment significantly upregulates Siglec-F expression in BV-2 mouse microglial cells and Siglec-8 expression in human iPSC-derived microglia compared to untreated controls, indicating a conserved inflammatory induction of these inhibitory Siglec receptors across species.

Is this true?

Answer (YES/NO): YES